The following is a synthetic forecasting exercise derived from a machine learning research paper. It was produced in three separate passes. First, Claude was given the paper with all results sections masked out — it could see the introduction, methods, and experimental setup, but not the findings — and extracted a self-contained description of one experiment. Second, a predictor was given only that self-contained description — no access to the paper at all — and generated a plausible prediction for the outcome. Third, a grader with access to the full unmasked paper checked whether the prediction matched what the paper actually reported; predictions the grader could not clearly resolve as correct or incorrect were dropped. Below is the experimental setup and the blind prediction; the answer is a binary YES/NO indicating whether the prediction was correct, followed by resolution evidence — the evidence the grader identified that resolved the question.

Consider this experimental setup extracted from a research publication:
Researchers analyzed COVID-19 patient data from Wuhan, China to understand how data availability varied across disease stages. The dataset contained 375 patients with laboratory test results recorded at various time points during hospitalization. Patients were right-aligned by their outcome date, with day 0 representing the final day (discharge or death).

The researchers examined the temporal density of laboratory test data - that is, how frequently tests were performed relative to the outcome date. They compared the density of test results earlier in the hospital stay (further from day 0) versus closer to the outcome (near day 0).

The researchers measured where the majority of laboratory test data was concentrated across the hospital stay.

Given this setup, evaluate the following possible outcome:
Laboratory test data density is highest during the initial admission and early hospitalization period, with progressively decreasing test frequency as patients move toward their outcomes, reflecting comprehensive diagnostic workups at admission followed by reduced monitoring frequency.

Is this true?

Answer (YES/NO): NO